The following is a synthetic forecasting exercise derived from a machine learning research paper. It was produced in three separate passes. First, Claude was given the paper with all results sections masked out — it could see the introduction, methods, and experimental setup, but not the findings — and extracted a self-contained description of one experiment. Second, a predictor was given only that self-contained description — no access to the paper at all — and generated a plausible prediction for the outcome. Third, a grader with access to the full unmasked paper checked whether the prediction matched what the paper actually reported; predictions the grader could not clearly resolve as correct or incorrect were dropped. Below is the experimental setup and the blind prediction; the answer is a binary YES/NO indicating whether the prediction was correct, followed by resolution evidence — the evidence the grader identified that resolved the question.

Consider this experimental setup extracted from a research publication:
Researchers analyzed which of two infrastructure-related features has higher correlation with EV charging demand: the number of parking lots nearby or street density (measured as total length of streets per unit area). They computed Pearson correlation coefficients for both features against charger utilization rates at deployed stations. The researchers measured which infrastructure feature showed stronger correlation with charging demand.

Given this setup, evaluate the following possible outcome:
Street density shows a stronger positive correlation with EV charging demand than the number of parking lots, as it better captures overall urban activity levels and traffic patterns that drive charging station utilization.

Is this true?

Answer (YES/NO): NO